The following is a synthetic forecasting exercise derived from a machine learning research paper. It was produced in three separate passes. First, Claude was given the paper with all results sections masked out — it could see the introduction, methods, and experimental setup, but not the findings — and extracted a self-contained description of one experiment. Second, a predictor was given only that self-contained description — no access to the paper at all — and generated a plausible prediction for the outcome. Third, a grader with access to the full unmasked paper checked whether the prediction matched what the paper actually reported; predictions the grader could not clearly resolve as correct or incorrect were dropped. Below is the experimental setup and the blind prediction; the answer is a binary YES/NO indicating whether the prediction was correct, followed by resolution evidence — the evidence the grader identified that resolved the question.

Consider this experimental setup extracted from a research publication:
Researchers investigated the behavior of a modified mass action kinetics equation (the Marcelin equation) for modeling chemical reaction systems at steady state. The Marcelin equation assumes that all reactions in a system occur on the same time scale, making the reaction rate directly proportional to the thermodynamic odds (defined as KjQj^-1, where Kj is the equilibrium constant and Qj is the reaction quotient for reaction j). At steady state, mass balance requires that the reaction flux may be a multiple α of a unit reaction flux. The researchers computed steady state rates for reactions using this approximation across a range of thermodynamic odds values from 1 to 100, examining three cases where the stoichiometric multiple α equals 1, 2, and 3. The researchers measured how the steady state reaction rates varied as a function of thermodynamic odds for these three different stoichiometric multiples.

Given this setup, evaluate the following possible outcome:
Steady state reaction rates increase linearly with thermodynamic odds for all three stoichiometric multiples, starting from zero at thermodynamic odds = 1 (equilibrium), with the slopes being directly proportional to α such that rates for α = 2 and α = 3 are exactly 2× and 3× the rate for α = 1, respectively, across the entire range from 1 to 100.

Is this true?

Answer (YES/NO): NO